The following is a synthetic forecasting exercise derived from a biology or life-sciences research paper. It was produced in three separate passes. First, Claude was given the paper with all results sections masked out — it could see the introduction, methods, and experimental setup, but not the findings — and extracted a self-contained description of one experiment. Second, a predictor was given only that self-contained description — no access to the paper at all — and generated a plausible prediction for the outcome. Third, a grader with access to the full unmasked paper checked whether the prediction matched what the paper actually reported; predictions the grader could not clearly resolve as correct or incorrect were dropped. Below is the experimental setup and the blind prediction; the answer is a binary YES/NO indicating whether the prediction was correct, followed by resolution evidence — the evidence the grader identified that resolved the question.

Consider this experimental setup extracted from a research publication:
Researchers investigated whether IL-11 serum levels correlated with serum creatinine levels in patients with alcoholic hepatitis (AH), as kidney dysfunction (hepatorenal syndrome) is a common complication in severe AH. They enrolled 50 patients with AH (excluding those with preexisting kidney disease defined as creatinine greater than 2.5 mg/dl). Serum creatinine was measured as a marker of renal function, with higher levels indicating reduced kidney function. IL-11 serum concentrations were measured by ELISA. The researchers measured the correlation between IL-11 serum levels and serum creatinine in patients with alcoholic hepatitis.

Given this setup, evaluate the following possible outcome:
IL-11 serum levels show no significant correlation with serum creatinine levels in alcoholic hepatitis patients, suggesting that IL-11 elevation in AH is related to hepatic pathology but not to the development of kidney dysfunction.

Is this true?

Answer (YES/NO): YES